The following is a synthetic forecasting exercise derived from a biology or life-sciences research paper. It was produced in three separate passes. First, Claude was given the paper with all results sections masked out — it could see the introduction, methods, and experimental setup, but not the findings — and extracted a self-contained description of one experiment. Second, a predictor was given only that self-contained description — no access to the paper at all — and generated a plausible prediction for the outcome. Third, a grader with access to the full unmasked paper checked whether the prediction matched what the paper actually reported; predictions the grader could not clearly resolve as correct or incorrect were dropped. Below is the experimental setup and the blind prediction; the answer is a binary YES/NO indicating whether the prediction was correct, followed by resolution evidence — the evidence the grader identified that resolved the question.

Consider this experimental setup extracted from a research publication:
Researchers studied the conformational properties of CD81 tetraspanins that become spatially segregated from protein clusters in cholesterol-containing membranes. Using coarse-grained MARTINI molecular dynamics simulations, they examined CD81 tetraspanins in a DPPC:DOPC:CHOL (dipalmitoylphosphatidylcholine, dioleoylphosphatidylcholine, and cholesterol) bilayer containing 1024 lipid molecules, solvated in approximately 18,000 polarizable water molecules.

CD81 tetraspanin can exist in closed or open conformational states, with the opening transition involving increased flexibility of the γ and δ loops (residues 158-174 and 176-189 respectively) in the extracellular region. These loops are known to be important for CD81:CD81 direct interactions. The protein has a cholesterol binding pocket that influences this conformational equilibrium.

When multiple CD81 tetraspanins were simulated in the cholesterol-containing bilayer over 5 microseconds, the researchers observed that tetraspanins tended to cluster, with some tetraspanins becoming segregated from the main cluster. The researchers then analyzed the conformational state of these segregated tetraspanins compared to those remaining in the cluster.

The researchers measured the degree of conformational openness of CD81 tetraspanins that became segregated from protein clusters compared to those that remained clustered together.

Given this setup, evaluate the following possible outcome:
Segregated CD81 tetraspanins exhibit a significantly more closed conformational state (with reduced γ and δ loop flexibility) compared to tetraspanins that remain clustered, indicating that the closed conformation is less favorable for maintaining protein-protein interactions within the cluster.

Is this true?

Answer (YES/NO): NO